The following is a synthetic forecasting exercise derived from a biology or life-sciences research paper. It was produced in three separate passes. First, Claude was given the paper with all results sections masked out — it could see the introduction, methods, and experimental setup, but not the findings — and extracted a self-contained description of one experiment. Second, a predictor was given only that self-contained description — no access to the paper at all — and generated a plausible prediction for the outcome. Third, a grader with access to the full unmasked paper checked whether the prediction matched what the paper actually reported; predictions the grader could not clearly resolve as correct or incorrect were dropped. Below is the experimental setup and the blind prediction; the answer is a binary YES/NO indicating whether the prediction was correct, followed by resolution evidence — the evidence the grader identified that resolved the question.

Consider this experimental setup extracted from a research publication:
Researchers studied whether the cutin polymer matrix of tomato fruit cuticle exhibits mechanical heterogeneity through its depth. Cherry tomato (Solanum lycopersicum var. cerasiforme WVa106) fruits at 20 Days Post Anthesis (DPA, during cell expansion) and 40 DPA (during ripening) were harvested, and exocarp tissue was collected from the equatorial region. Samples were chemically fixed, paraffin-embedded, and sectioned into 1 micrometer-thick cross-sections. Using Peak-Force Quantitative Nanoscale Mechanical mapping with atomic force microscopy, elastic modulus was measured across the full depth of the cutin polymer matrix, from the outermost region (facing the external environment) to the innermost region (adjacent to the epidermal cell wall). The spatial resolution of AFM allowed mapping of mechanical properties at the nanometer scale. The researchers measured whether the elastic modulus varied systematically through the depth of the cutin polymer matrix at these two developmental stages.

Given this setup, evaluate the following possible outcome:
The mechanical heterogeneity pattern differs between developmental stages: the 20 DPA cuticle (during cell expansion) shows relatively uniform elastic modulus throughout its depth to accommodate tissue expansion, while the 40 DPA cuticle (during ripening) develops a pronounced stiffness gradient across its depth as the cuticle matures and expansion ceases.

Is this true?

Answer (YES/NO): NO